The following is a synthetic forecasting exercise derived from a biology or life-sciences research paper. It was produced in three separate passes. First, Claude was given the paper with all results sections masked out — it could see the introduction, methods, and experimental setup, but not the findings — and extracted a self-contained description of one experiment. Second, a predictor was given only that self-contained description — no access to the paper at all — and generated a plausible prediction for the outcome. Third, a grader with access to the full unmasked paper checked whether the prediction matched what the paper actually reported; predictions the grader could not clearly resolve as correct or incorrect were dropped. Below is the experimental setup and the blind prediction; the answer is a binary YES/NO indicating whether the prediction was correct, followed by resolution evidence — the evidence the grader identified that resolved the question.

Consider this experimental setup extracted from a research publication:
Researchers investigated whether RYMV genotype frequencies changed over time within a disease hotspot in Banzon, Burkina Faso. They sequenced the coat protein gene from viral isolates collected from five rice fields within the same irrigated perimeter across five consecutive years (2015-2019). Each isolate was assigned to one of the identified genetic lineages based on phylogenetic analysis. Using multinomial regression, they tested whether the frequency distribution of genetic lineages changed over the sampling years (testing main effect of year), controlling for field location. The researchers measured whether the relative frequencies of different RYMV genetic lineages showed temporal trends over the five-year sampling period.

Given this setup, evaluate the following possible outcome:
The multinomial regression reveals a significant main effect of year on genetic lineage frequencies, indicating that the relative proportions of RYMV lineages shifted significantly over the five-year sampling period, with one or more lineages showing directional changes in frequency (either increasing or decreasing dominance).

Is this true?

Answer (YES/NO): YES